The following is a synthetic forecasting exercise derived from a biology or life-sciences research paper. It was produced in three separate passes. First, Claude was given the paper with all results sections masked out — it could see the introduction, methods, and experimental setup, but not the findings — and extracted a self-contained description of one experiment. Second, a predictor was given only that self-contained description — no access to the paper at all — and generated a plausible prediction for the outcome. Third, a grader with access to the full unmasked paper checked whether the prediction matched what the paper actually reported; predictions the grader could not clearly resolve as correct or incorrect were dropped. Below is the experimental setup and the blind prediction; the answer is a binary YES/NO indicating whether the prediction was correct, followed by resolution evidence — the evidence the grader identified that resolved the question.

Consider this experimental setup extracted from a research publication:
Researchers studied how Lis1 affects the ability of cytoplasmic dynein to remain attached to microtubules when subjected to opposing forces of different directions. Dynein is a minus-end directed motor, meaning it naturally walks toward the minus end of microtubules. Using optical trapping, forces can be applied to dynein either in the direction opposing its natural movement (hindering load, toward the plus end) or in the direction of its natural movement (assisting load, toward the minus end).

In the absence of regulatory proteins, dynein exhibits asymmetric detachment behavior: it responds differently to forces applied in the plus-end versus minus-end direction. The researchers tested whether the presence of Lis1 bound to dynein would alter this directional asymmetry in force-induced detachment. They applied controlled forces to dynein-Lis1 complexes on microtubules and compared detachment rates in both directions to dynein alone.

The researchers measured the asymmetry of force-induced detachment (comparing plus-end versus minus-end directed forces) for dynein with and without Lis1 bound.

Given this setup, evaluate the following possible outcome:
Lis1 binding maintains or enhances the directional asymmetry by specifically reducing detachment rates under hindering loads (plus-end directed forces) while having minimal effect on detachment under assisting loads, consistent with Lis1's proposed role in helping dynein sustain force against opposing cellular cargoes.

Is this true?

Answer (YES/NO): NO